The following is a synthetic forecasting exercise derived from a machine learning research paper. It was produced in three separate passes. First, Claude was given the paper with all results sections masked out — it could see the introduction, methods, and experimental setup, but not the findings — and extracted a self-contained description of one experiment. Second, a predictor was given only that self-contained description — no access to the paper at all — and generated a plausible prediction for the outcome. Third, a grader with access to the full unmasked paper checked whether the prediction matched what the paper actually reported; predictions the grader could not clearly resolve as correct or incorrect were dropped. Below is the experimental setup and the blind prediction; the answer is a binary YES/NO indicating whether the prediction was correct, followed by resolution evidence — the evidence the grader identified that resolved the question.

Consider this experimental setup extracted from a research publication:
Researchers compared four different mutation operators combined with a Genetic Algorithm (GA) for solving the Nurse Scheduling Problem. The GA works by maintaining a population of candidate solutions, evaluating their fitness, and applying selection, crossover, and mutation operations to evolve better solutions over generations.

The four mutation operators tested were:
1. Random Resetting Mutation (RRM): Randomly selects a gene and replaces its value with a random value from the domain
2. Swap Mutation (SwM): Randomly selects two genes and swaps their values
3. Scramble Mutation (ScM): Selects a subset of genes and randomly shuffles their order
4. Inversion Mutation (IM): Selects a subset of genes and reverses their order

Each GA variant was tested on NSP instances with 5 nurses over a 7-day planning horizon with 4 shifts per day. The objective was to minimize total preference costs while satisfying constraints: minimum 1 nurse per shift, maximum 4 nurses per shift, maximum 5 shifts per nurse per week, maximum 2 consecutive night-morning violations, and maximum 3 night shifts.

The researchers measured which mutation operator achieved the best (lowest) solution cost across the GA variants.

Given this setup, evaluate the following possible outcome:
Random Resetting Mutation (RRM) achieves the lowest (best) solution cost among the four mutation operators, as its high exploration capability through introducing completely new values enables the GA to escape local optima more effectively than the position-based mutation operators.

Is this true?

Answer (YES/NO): YES